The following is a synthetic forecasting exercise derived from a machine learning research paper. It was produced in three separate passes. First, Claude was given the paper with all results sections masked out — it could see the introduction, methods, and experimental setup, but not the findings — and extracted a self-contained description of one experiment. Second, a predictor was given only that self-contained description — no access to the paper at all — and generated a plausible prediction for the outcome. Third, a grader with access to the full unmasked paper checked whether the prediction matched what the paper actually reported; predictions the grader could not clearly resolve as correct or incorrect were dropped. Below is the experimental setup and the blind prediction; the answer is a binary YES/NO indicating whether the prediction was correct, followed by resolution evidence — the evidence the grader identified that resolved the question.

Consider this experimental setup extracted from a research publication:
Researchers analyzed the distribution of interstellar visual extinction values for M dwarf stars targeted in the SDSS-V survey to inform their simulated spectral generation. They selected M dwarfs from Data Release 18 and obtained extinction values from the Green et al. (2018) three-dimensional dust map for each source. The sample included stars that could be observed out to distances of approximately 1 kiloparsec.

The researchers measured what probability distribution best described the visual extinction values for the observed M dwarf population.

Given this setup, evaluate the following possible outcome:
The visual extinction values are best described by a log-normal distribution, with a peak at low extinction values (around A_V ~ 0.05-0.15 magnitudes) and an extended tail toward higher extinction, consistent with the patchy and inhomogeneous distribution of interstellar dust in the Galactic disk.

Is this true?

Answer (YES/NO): YES